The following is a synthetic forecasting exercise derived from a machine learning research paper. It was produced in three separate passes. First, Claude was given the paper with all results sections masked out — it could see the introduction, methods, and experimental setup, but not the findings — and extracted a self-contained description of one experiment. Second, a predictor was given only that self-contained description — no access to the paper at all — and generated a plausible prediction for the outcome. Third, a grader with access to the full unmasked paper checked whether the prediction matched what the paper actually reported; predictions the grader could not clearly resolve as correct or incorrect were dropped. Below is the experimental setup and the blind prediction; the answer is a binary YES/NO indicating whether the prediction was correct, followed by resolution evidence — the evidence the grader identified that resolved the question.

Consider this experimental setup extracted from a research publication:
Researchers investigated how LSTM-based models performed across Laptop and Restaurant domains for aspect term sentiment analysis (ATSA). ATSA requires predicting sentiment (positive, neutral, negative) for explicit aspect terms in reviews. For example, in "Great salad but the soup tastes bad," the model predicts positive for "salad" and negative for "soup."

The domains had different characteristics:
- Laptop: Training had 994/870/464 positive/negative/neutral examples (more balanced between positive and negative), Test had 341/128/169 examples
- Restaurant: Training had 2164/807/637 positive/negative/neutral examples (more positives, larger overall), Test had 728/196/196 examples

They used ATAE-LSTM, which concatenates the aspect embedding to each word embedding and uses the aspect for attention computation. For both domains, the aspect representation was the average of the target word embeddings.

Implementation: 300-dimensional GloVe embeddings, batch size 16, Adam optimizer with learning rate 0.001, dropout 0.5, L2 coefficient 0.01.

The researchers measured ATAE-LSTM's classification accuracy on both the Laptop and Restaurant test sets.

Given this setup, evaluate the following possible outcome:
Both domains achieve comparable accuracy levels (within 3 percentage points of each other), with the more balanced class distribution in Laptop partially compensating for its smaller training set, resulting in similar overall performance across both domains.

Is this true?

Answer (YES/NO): NO